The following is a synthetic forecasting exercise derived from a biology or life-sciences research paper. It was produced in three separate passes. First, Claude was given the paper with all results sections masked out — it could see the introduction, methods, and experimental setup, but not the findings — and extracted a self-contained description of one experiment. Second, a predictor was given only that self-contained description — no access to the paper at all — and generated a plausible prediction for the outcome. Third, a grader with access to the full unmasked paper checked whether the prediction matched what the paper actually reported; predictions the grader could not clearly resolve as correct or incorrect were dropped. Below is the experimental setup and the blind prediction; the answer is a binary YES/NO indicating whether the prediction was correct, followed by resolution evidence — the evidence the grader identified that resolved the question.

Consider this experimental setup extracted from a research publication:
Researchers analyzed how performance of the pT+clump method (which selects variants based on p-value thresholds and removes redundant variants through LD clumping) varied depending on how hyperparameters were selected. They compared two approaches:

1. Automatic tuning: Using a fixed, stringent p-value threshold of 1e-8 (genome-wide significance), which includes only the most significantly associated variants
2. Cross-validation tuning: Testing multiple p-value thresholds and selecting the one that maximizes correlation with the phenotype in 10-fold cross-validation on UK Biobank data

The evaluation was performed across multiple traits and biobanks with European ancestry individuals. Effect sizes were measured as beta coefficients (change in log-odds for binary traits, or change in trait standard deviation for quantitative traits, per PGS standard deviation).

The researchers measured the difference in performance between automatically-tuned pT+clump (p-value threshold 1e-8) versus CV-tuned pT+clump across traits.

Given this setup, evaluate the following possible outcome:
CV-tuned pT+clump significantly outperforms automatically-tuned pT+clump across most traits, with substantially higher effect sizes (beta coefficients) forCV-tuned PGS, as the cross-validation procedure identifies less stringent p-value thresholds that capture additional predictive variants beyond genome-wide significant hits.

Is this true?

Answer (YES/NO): YES